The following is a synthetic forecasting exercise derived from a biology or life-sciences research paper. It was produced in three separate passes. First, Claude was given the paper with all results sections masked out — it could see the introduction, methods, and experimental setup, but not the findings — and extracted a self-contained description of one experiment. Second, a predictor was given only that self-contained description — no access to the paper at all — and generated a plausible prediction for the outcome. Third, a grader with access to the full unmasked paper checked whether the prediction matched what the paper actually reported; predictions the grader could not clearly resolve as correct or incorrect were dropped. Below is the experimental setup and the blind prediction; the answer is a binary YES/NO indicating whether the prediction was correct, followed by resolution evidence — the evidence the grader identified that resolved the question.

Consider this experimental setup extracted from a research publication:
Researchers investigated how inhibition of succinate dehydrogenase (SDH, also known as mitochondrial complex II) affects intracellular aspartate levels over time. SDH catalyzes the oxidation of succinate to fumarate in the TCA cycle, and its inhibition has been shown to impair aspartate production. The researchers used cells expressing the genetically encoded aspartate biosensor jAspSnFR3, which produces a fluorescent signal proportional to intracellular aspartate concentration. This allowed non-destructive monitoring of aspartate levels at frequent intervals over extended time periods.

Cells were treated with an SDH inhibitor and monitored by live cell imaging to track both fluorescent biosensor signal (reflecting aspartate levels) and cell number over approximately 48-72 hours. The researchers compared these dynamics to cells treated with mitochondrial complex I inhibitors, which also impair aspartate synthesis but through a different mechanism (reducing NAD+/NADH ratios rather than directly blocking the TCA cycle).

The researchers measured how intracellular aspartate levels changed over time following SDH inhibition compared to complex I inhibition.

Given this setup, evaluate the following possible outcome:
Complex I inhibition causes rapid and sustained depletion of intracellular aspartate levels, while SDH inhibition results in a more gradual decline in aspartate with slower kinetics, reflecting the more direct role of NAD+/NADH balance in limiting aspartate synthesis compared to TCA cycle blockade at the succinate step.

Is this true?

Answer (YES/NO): NO